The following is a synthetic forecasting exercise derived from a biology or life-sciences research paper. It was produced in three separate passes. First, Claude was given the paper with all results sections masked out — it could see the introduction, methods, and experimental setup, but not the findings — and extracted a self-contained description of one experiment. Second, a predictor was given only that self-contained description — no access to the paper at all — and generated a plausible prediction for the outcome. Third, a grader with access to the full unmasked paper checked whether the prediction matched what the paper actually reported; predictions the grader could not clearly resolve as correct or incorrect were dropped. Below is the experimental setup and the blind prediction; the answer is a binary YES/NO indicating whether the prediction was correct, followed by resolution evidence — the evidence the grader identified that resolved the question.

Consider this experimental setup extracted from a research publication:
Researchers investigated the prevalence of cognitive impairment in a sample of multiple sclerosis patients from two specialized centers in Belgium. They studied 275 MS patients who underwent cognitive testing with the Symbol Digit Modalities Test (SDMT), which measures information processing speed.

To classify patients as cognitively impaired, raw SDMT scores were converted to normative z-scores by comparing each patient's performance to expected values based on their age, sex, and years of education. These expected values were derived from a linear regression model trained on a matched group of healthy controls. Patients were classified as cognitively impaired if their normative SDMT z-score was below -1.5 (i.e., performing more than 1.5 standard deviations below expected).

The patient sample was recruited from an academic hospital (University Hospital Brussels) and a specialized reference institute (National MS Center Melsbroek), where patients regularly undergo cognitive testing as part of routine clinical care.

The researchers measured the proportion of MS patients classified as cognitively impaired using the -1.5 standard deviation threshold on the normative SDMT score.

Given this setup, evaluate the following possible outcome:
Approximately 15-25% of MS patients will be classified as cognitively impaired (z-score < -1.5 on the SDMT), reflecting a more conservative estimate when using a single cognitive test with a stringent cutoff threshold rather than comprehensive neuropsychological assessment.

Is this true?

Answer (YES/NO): YES